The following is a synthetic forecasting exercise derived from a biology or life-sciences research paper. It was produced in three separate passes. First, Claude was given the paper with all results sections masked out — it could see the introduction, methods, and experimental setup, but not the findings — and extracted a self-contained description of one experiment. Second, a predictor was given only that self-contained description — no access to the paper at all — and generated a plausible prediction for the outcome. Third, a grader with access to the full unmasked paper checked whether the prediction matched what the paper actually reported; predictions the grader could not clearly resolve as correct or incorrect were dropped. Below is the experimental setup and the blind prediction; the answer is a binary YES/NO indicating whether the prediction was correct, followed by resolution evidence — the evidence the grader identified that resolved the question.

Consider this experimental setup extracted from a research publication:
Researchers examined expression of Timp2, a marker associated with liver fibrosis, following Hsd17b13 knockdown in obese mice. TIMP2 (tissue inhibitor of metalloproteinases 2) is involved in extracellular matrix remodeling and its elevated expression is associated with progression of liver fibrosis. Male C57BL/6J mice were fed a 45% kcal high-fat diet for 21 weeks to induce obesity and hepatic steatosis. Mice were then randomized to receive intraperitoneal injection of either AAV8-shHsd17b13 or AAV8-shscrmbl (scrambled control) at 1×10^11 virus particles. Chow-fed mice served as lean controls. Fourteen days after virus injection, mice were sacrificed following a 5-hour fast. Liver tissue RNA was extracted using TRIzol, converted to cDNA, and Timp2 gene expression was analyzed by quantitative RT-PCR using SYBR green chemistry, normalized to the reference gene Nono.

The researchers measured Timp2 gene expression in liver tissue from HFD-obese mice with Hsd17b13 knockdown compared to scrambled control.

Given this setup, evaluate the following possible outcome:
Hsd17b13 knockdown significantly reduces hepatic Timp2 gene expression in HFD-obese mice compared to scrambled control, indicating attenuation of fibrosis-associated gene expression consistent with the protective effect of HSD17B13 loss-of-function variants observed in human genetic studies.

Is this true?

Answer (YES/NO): YES